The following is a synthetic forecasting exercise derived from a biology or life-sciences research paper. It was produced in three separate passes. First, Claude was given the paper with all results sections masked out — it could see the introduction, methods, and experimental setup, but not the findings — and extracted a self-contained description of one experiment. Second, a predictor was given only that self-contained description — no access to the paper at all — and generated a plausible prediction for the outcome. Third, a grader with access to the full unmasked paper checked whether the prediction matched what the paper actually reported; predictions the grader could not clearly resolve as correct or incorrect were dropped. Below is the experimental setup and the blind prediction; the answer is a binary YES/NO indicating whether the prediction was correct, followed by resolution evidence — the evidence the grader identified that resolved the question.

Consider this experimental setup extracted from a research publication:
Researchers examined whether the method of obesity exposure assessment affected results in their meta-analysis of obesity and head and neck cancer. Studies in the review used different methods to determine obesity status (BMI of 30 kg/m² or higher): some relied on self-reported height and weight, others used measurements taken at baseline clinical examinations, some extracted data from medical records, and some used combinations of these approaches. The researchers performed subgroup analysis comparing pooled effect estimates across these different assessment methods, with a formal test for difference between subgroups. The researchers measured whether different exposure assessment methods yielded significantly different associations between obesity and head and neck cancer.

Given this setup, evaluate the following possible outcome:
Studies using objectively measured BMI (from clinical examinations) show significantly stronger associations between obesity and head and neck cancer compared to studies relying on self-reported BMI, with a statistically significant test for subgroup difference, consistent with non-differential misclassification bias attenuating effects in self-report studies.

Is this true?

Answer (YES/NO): NO